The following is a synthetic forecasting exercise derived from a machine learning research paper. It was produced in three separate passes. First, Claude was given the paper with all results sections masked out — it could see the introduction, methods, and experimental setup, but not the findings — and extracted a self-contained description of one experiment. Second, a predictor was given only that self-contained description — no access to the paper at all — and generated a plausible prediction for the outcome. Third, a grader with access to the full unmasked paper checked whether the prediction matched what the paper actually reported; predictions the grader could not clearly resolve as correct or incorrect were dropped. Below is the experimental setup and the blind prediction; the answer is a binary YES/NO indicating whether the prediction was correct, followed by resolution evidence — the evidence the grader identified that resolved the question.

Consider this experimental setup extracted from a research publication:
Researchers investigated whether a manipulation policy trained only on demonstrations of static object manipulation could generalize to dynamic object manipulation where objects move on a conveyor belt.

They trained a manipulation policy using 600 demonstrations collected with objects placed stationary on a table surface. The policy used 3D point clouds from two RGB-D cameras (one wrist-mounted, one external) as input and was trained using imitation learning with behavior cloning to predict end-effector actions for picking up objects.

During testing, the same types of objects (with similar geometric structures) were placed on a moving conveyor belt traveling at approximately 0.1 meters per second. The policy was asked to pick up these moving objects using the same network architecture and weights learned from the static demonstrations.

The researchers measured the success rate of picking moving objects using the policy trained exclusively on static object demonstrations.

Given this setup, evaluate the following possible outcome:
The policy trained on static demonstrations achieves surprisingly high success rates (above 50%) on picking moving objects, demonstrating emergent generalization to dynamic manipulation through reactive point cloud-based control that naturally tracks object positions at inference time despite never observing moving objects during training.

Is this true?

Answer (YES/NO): NO